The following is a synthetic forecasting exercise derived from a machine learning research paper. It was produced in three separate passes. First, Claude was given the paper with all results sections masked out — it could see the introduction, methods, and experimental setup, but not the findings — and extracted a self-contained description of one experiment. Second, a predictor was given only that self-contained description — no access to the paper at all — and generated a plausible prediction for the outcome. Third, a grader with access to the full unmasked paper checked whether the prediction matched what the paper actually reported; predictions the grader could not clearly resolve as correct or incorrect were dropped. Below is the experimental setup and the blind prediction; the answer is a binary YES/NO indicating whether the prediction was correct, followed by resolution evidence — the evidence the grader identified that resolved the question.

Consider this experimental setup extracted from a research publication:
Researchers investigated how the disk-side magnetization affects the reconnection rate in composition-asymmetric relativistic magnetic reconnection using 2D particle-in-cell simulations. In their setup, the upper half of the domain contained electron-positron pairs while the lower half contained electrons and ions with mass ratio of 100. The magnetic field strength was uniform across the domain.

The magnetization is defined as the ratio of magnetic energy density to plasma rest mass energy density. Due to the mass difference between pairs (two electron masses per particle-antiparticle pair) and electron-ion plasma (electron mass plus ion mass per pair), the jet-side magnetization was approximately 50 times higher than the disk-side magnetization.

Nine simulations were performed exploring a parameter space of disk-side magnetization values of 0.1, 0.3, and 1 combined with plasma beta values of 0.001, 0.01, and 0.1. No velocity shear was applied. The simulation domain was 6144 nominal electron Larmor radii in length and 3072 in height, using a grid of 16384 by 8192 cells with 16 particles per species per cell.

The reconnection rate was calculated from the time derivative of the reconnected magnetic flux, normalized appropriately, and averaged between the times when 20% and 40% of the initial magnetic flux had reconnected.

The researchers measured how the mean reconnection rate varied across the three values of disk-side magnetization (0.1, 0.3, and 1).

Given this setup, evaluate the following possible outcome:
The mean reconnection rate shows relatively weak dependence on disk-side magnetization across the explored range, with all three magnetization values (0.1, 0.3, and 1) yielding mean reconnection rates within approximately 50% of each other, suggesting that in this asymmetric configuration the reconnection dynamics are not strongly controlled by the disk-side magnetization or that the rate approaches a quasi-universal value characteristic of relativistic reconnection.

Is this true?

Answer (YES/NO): NO